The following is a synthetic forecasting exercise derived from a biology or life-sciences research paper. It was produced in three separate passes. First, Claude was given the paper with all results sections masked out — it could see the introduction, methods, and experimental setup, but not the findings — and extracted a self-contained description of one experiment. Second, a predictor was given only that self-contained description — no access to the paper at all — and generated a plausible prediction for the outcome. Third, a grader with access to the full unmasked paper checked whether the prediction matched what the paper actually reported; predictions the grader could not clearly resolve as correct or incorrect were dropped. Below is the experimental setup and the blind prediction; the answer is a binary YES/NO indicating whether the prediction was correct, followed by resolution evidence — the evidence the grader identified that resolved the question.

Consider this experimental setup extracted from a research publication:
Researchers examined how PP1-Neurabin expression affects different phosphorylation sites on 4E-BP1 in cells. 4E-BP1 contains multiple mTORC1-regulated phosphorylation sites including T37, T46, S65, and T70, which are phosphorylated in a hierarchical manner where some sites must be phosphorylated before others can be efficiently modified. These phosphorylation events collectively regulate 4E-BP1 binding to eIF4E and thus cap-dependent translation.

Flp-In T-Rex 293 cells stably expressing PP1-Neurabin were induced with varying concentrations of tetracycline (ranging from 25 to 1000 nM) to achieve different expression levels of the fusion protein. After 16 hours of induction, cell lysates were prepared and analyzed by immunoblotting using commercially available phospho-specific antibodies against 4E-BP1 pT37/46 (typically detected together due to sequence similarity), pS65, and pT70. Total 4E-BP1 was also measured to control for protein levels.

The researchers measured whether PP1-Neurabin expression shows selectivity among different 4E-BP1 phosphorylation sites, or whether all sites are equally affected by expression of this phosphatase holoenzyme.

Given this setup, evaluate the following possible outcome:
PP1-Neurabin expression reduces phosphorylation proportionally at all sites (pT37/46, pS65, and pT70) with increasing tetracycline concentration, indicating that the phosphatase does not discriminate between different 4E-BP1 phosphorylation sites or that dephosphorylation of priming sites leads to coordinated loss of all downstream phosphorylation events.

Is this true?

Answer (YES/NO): NO